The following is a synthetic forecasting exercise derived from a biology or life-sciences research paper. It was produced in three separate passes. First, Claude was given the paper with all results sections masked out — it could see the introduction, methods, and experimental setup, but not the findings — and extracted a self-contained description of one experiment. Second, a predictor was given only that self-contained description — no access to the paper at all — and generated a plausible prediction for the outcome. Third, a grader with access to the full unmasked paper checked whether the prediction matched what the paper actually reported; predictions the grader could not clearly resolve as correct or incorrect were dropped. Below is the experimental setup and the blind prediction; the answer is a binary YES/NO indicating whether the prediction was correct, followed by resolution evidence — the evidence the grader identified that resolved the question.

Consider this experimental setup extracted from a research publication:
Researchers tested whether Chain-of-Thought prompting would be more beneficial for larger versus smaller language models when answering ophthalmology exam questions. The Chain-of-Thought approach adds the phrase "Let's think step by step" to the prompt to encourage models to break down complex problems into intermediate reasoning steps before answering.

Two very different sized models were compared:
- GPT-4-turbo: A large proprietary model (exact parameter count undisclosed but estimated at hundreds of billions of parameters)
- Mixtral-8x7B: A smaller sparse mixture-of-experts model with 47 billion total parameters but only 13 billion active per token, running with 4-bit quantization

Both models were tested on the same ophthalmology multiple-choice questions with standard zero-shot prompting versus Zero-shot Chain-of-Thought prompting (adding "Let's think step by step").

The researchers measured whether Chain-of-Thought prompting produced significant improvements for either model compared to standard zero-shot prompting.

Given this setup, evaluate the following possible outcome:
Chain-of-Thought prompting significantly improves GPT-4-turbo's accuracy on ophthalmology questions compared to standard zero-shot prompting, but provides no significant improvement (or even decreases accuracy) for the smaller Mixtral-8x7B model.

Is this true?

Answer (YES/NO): NO